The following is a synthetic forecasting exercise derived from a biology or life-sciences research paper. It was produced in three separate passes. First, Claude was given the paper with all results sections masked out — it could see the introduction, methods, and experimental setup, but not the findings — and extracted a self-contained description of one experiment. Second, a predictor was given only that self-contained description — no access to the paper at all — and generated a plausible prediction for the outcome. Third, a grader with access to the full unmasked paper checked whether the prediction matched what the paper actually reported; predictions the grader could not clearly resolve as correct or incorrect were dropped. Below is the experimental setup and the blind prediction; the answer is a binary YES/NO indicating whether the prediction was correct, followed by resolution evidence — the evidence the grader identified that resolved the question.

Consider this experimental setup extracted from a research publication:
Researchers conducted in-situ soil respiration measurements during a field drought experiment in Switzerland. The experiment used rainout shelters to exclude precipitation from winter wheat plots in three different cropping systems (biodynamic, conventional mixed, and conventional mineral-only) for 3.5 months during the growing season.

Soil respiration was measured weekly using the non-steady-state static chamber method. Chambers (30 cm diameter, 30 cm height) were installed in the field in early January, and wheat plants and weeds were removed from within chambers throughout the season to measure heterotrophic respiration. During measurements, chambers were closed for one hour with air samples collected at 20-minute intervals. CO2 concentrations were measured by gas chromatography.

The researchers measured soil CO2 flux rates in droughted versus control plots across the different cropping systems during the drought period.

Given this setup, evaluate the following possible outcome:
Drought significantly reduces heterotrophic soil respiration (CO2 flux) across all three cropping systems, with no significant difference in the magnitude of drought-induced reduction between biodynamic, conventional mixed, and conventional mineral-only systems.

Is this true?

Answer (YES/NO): YES